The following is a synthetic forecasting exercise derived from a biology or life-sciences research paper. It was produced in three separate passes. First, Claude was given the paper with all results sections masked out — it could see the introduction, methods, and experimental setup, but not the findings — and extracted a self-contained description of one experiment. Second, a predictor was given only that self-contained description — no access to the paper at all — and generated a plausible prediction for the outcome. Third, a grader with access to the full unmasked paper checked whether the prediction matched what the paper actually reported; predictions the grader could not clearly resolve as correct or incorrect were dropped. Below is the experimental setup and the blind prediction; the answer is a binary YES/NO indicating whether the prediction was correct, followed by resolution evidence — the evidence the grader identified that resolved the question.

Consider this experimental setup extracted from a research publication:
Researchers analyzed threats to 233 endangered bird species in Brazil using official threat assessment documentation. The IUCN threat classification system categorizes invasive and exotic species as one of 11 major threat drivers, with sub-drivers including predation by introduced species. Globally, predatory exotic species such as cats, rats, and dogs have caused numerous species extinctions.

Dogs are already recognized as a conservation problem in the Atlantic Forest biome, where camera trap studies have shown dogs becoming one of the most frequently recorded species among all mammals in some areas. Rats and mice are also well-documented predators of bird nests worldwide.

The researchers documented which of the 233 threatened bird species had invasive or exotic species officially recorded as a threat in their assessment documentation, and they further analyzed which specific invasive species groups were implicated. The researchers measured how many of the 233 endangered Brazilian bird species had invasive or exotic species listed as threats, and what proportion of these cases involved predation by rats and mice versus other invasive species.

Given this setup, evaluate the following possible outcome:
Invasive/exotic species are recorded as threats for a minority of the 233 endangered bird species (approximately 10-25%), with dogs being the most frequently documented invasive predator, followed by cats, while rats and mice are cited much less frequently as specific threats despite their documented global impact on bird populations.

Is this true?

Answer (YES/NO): NO